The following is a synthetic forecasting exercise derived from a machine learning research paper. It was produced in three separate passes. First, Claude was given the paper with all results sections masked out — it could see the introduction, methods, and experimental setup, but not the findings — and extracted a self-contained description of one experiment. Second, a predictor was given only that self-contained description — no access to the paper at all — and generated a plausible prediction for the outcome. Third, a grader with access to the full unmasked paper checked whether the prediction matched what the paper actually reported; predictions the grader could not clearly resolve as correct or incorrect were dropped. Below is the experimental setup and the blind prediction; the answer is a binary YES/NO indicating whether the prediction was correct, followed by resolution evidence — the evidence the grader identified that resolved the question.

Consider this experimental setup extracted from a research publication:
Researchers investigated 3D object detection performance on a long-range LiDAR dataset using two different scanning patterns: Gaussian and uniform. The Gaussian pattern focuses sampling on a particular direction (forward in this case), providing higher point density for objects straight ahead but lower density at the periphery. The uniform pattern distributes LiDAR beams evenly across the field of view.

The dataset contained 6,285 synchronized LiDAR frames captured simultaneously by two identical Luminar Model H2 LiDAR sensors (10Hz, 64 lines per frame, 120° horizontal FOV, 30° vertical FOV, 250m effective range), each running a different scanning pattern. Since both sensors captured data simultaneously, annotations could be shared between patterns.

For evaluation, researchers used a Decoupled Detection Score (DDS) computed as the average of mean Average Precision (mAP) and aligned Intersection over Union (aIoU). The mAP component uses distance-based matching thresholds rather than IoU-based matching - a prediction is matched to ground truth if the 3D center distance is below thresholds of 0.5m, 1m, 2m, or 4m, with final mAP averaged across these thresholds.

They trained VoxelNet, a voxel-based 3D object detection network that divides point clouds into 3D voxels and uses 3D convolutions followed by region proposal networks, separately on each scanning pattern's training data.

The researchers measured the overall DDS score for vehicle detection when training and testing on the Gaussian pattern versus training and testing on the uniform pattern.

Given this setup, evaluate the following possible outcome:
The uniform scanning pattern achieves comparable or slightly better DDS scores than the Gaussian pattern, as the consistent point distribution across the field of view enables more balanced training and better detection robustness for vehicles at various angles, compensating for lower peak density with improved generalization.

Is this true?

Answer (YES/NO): NO